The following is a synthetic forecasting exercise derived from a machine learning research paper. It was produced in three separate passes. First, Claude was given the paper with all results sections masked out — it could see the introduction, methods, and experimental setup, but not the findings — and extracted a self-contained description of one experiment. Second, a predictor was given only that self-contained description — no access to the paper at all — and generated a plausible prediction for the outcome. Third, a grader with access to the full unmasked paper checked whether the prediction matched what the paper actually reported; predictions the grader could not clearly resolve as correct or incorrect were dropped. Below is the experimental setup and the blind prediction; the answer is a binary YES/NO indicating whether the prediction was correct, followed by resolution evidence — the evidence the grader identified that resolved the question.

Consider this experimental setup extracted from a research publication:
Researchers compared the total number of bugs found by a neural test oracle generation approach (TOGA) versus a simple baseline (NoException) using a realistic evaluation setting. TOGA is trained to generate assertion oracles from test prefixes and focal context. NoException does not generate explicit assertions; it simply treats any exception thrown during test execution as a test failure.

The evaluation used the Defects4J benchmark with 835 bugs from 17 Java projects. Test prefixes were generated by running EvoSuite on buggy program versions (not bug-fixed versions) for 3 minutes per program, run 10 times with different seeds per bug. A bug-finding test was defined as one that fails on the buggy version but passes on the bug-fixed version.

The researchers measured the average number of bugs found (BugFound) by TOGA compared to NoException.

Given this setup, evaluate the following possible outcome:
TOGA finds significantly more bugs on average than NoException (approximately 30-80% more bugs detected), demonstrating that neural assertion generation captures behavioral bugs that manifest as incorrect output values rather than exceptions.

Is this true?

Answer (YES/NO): YES